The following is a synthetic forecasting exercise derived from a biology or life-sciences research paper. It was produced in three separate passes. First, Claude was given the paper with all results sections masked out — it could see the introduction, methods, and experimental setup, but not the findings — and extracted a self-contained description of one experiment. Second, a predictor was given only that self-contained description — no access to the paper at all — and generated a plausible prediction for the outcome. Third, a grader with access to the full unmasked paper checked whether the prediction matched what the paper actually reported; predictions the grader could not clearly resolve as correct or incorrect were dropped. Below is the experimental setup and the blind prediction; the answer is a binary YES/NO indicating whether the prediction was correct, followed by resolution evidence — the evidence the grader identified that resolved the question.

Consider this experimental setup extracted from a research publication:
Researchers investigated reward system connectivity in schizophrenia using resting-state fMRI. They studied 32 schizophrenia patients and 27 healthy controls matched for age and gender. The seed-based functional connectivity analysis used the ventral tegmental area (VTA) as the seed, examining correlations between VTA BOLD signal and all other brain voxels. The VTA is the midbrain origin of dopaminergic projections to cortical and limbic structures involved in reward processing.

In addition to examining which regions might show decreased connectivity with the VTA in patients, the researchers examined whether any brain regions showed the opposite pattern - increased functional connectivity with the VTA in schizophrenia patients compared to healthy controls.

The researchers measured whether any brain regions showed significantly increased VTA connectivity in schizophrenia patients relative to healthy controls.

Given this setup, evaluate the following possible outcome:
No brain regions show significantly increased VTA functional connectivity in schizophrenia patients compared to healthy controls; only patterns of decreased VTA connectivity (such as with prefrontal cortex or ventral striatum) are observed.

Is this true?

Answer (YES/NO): NO